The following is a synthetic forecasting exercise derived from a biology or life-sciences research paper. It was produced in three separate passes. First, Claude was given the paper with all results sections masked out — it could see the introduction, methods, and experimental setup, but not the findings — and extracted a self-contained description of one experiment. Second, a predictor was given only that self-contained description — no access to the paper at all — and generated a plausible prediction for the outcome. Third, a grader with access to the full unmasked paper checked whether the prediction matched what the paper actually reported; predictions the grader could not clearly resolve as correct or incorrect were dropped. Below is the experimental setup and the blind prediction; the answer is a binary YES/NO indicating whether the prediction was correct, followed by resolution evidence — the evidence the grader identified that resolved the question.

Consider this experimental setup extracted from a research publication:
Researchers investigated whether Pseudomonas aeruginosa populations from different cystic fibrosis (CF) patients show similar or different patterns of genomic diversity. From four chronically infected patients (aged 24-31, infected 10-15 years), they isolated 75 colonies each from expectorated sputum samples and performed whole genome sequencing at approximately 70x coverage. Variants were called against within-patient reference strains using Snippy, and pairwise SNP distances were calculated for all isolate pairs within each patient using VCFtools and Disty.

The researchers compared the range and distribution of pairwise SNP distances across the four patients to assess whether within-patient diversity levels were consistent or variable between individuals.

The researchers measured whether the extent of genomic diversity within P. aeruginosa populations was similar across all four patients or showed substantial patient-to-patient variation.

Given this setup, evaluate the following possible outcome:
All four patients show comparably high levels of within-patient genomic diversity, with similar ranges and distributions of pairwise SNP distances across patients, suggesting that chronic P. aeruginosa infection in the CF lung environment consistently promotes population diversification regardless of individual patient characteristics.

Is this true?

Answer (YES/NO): NO